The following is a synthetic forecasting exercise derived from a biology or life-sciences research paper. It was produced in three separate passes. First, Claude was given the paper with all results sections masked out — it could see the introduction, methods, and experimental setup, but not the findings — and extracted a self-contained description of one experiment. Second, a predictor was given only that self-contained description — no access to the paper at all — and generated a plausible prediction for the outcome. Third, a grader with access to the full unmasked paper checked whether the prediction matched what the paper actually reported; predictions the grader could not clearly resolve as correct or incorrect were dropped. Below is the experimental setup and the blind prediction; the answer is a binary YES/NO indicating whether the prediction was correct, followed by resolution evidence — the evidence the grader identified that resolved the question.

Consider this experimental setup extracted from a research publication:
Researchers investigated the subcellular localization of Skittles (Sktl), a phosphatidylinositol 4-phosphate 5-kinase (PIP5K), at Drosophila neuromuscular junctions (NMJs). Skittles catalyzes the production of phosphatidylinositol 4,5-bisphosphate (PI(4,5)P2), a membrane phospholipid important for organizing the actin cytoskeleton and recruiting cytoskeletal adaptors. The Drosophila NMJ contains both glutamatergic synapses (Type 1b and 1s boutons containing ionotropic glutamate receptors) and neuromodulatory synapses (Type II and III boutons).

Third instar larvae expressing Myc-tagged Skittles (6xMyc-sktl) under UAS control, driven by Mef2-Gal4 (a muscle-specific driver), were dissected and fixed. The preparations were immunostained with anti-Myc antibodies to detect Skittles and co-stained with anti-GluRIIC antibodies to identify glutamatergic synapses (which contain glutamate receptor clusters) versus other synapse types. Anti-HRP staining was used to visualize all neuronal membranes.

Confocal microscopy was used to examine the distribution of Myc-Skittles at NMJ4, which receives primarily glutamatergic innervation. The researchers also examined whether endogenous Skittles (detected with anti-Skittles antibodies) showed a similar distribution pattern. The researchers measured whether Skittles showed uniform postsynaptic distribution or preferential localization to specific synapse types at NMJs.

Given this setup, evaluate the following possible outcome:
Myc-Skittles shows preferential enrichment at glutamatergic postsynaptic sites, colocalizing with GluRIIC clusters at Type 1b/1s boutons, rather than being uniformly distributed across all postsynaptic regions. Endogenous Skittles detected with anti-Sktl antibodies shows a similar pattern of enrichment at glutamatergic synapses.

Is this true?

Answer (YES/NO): YES